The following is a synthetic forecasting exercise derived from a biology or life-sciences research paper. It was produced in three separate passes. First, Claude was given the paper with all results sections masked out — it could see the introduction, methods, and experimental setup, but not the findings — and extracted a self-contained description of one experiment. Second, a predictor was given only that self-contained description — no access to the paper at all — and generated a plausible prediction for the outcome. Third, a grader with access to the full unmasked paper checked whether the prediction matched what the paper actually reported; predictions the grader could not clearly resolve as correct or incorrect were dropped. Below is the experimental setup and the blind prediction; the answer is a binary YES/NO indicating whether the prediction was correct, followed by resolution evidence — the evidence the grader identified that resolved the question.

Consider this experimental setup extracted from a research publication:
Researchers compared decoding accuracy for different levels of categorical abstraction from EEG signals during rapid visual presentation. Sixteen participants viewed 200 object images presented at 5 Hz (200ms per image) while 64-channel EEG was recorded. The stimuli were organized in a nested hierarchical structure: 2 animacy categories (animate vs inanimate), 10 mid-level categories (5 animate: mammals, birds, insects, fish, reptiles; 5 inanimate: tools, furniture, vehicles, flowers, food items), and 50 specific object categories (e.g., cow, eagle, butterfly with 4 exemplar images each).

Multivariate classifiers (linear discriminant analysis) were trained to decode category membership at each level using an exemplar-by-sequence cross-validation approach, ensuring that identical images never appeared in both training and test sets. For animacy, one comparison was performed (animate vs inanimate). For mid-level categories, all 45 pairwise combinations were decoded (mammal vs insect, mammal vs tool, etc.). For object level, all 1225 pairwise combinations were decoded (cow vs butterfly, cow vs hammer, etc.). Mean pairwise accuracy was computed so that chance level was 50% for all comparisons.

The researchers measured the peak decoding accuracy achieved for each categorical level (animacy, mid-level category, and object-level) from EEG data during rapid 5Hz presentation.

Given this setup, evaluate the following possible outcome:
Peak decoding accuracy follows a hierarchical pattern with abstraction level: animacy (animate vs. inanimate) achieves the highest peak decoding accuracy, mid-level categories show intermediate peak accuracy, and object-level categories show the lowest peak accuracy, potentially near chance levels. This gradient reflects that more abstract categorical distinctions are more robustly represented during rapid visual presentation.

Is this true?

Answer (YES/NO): NO